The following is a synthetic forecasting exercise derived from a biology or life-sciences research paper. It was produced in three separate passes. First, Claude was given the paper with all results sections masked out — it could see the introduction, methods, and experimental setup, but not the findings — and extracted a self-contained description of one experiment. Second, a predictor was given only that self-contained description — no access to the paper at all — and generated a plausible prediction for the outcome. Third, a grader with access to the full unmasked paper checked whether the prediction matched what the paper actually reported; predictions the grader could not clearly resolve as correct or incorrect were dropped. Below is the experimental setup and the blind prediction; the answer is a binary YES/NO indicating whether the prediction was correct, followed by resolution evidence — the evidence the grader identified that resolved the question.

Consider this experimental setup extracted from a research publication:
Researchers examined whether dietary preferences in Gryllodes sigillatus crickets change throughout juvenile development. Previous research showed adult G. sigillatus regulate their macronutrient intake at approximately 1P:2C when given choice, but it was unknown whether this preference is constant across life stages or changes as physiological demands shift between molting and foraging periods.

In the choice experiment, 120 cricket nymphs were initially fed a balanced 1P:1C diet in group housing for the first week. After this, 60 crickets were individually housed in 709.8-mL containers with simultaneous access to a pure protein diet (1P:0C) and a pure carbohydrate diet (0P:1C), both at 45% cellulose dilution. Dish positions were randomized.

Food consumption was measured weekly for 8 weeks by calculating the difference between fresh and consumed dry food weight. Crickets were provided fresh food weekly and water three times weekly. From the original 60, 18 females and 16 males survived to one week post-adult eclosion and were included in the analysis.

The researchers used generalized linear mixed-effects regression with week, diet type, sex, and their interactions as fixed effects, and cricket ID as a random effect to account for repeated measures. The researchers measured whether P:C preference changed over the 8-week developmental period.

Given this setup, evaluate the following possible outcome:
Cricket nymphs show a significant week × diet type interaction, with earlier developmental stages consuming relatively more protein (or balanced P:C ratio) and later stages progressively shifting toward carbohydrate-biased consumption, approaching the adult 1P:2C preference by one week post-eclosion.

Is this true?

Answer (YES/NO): NO